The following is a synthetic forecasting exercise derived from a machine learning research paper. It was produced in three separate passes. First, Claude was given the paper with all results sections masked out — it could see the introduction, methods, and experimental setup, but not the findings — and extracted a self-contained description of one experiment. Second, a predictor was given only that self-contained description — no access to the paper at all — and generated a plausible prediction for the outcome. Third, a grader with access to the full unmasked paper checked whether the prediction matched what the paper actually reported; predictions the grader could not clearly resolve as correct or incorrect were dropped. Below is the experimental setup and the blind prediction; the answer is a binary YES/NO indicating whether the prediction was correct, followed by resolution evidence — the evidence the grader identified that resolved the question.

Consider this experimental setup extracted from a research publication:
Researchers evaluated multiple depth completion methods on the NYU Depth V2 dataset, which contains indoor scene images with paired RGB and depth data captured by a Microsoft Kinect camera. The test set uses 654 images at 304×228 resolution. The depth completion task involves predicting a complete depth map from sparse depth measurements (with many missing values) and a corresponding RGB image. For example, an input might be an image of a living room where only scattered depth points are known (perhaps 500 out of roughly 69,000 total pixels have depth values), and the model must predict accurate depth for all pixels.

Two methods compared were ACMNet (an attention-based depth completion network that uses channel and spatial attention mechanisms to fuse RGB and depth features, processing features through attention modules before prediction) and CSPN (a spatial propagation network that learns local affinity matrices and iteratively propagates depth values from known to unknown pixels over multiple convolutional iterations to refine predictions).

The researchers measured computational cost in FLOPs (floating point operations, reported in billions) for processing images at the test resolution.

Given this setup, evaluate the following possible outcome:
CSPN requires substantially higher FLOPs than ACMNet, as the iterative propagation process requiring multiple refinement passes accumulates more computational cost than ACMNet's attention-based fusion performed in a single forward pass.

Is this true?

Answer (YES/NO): YES